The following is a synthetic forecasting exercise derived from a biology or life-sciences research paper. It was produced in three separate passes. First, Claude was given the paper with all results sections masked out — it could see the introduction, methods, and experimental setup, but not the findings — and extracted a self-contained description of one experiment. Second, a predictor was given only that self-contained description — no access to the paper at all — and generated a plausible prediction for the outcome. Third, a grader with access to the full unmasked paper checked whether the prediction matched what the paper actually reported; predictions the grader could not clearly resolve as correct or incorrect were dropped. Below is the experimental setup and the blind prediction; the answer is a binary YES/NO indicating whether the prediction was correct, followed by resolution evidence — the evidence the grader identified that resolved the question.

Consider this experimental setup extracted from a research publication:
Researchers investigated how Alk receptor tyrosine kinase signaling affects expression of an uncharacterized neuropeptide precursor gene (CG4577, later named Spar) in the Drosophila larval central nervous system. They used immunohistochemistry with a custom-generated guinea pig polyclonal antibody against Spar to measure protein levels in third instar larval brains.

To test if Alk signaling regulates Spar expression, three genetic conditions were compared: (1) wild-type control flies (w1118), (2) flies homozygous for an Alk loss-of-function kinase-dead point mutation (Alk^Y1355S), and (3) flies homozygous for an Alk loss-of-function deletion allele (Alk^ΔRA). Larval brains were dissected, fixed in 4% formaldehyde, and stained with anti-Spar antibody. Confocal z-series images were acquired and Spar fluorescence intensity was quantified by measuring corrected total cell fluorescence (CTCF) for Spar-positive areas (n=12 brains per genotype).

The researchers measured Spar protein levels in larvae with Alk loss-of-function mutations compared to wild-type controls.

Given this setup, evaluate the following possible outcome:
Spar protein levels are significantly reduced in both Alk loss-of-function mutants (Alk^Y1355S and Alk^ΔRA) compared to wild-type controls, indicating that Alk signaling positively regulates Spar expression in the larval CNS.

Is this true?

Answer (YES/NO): NO